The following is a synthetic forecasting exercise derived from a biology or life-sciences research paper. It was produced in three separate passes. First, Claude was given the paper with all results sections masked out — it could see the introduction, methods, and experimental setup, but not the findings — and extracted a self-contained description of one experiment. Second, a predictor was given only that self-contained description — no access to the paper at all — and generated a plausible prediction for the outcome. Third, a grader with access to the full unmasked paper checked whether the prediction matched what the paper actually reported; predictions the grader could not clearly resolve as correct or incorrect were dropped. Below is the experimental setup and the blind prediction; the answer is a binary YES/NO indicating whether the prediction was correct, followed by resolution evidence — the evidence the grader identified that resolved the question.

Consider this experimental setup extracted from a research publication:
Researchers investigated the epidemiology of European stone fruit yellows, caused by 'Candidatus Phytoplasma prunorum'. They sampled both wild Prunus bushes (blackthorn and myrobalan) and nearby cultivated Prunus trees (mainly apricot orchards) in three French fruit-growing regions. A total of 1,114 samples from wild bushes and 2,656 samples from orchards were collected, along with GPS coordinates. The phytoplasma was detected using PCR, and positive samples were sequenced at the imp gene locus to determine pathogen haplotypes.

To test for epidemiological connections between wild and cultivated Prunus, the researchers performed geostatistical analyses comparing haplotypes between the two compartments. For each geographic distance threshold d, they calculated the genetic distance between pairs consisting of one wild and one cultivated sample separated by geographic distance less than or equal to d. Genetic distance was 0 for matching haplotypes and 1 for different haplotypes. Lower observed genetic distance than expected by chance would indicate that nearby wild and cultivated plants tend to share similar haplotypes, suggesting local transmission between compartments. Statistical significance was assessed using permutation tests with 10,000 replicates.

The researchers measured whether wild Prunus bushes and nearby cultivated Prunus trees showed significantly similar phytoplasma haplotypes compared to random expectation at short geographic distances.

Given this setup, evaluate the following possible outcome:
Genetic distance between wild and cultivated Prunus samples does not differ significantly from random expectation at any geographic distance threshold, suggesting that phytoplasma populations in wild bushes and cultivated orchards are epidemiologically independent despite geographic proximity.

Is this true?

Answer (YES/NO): YES